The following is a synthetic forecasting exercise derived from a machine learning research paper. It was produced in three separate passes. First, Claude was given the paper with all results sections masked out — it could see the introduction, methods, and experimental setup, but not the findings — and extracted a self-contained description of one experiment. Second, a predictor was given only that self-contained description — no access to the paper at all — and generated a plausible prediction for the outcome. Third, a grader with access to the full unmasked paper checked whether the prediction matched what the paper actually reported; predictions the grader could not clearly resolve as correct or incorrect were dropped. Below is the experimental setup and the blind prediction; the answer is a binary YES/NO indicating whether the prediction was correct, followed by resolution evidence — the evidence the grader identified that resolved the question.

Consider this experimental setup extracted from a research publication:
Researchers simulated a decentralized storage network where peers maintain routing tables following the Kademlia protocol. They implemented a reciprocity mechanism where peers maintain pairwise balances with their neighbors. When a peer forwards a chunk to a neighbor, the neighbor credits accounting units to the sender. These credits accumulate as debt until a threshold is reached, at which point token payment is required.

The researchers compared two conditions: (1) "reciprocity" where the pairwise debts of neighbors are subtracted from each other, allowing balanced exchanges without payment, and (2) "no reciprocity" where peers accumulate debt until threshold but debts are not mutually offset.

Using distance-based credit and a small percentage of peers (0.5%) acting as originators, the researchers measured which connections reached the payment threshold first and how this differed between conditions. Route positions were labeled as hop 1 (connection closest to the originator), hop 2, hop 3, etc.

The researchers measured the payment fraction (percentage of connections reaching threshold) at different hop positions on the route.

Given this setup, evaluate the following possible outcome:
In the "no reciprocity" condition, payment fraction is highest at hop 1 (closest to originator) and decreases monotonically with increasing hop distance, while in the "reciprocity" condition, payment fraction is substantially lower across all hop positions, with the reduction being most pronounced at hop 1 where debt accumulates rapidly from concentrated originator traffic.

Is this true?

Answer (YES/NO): NO